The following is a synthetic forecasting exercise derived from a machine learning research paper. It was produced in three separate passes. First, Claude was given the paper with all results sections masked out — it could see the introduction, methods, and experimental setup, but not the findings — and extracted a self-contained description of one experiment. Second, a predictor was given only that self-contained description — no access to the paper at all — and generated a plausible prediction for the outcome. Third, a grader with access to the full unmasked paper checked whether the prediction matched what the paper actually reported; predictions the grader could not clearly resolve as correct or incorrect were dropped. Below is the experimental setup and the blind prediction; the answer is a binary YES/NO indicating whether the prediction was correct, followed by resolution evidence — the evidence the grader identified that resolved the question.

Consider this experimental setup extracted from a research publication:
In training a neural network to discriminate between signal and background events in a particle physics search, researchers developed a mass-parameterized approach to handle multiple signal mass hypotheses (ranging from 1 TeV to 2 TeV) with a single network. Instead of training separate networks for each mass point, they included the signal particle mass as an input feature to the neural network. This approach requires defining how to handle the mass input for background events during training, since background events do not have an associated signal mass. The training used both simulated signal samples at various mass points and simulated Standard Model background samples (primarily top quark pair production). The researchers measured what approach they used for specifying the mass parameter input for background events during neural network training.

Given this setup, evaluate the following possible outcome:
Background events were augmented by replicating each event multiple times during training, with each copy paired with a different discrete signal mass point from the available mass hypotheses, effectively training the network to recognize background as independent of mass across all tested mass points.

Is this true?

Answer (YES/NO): NO